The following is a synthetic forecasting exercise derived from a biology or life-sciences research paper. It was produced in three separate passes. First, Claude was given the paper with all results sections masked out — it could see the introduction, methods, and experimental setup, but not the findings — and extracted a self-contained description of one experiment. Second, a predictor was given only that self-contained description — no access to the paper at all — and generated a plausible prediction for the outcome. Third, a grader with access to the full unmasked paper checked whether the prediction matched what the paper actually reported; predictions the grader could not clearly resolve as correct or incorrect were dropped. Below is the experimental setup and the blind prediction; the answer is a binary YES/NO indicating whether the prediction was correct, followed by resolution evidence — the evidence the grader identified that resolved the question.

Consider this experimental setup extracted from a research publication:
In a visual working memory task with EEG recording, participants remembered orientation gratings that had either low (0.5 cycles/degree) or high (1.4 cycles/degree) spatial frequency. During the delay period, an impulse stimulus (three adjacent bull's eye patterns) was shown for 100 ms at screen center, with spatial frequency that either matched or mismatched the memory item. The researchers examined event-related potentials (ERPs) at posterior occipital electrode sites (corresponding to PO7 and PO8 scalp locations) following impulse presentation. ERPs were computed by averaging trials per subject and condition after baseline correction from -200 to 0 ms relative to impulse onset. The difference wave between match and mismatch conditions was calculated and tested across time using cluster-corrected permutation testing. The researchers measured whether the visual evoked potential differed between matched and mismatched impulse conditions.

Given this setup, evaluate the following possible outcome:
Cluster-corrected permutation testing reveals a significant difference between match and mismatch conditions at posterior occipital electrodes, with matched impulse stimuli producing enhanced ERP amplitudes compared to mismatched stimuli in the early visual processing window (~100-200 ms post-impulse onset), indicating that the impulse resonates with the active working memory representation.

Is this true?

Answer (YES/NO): NO